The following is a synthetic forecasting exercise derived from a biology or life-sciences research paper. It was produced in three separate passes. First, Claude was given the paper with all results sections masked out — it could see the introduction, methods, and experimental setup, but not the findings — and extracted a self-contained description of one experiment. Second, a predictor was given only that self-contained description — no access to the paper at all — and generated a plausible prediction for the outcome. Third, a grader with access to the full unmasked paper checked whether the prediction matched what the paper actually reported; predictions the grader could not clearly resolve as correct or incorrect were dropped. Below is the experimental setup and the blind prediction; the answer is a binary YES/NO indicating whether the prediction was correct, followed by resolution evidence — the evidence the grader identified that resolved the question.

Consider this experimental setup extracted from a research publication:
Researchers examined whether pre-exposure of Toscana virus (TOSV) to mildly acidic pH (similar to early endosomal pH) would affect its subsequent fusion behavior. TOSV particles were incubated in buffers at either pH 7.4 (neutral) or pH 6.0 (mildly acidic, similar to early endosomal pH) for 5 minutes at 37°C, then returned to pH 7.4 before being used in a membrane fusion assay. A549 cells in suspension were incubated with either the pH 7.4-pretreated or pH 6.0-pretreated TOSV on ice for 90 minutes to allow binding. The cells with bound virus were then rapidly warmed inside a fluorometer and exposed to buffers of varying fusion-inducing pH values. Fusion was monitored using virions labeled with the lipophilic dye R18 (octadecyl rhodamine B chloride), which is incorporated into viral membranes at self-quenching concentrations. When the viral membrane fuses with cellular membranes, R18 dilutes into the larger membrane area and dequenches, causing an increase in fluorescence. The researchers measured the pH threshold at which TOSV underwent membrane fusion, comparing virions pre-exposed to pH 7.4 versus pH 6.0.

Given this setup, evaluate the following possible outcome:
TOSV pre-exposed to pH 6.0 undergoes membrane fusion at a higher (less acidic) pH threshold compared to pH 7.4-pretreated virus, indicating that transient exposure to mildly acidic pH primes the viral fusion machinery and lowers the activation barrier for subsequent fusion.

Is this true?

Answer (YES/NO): YES